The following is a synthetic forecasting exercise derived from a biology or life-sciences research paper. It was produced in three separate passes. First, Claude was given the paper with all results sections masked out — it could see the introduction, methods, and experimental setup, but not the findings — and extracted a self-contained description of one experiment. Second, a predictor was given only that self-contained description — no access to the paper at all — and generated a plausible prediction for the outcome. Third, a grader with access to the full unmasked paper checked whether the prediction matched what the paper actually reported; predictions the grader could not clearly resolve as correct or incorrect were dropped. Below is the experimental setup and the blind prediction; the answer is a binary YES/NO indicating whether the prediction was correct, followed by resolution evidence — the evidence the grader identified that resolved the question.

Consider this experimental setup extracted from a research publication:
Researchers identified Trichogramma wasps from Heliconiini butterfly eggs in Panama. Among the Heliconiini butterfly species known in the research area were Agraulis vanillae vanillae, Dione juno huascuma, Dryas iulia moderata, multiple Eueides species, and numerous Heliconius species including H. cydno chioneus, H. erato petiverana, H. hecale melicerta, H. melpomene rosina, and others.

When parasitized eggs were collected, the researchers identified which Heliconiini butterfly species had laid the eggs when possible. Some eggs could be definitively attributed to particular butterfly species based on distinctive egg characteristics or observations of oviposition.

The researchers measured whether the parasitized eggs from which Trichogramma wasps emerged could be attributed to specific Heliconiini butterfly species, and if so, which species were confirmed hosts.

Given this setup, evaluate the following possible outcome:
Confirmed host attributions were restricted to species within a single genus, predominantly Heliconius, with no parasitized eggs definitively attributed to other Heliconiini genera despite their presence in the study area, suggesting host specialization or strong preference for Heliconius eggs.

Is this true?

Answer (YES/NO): NO